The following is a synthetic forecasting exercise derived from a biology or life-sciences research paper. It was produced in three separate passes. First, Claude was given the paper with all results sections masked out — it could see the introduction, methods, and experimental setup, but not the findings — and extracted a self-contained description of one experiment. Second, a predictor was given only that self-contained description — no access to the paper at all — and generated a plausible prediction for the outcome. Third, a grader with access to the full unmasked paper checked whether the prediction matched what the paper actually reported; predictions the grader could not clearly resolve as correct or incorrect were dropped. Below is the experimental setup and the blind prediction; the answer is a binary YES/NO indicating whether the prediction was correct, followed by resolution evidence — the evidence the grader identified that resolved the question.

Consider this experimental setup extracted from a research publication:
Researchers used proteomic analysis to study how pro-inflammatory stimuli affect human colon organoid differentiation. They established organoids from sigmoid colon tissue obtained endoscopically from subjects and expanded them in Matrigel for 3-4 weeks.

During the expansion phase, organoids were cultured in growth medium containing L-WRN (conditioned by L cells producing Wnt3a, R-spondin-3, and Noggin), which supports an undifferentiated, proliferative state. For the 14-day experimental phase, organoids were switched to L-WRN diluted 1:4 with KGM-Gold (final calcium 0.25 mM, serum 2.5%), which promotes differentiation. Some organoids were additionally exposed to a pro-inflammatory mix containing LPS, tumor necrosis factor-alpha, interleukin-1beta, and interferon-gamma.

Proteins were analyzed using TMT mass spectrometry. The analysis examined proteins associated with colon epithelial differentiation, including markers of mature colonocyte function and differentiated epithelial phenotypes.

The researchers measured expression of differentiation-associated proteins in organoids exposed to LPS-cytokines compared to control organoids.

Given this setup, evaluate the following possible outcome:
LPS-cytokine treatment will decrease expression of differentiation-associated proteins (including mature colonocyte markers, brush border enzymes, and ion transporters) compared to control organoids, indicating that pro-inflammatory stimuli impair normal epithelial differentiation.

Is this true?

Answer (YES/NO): YES